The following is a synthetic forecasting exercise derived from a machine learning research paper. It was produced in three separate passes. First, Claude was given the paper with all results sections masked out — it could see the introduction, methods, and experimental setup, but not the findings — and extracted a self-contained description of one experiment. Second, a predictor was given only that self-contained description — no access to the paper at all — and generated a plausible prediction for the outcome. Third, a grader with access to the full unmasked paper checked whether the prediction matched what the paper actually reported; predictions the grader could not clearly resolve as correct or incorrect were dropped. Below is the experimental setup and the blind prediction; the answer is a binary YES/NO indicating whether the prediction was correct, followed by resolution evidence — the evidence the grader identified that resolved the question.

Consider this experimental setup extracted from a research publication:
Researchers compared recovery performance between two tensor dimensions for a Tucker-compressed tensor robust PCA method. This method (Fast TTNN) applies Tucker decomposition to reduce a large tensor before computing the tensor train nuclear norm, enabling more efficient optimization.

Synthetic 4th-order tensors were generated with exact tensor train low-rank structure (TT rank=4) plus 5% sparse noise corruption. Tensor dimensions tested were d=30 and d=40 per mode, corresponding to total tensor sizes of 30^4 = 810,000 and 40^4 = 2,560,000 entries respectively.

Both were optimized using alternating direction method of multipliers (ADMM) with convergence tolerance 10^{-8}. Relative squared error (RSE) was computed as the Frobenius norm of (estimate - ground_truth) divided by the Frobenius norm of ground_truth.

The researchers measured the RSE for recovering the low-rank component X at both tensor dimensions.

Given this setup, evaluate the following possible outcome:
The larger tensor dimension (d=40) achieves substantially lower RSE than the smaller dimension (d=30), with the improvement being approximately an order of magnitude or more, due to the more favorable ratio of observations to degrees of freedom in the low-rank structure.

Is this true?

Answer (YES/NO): NO